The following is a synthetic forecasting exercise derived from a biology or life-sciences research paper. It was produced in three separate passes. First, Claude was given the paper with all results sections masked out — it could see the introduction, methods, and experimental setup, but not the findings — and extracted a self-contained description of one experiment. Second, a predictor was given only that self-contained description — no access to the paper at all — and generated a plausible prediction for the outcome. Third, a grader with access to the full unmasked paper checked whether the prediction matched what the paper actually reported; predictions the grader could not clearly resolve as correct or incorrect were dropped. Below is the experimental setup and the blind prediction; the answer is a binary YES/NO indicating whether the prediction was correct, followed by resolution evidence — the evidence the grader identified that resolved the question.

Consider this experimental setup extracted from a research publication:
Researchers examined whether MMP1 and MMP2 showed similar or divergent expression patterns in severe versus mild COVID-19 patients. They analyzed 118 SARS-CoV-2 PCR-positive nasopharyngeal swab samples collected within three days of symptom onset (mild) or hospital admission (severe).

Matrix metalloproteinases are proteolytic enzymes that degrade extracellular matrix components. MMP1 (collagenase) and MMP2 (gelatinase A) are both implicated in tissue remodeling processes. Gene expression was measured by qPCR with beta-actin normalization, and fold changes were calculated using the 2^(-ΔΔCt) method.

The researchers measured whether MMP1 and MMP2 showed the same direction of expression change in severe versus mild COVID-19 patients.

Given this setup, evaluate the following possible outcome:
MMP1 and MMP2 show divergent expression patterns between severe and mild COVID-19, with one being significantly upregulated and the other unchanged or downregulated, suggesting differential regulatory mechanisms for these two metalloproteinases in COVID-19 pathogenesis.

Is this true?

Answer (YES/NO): NO